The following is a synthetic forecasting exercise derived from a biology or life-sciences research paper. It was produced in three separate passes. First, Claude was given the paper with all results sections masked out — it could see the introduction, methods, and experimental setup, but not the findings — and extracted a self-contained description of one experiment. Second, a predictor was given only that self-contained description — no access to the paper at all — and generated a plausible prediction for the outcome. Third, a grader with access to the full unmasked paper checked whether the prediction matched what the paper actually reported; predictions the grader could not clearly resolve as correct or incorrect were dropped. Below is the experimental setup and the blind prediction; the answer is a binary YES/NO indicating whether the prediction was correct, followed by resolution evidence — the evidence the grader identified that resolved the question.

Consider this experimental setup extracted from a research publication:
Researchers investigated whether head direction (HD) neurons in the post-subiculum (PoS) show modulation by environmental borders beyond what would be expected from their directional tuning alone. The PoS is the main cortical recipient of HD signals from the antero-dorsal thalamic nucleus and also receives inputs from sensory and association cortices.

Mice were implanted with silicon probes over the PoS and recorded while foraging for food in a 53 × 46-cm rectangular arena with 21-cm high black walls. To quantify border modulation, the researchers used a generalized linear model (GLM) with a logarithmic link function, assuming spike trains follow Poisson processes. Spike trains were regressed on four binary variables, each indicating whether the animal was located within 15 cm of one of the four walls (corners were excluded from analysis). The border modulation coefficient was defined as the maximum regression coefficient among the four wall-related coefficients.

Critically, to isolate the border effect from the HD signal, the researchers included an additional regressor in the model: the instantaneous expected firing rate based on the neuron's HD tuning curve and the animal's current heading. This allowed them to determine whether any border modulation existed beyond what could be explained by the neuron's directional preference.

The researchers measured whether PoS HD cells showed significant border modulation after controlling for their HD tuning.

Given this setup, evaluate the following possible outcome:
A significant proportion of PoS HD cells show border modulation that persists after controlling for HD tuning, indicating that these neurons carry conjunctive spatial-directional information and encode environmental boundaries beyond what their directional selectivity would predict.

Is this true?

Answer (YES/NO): YES